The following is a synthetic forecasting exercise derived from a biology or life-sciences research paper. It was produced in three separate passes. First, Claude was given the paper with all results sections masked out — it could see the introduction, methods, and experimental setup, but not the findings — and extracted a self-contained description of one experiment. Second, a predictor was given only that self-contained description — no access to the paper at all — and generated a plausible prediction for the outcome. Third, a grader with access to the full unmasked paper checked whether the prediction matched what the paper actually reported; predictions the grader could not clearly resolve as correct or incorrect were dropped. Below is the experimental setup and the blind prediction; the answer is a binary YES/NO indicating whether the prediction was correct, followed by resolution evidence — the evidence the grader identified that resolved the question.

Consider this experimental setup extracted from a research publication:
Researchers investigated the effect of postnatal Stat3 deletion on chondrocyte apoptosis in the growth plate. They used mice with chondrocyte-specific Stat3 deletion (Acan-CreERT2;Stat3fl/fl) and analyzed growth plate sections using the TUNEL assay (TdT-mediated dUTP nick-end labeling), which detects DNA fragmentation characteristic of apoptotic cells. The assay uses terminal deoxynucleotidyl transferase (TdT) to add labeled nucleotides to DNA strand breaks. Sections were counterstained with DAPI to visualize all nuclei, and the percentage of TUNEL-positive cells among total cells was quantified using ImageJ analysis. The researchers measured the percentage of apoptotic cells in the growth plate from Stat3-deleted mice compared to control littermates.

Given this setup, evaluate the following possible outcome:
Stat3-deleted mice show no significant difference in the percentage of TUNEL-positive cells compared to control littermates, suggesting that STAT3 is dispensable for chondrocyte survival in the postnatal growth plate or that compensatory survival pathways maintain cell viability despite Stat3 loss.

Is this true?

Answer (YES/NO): NO